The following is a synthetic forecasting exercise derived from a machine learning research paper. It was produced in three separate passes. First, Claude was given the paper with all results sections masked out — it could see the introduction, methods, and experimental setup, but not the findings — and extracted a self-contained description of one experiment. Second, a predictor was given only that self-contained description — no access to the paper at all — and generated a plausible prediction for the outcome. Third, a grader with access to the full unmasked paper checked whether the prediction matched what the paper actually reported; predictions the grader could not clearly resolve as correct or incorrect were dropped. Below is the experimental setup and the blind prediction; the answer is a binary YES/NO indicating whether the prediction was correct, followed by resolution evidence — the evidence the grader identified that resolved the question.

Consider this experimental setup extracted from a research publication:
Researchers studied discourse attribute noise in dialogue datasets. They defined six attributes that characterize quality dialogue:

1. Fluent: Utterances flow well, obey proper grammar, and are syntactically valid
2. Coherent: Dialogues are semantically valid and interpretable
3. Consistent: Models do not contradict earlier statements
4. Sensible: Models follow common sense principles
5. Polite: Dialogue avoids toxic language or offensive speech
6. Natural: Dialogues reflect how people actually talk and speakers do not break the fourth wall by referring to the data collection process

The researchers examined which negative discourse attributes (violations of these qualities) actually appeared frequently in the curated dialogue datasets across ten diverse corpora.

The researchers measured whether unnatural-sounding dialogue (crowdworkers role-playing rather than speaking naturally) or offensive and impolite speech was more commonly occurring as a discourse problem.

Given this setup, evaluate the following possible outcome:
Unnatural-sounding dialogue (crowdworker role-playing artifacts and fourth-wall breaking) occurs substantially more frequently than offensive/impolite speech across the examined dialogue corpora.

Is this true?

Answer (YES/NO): YES